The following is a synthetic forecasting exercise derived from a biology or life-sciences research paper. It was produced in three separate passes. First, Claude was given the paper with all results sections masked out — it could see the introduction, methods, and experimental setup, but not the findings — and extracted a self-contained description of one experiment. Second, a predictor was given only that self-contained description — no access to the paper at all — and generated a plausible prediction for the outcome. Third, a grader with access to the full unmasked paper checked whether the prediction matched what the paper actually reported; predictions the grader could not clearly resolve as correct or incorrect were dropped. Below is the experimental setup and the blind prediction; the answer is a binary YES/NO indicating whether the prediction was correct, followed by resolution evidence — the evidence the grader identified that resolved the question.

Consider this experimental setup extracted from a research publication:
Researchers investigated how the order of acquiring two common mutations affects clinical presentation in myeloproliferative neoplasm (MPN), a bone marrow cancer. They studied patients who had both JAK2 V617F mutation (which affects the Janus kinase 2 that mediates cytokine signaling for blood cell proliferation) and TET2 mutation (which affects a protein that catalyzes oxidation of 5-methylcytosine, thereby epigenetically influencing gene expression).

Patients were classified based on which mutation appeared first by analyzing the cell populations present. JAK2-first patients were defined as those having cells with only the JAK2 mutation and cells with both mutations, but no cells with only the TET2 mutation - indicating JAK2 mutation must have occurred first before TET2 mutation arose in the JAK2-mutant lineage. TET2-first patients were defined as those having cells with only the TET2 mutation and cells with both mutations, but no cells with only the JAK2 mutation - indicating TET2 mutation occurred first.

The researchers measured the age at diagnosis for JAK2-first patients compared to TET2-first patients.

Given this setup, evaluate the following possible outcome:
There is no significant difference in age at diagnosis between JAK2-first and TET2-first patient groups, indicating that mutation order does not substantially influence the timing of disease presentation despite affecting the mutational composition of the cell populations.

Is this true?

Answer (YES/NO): NO